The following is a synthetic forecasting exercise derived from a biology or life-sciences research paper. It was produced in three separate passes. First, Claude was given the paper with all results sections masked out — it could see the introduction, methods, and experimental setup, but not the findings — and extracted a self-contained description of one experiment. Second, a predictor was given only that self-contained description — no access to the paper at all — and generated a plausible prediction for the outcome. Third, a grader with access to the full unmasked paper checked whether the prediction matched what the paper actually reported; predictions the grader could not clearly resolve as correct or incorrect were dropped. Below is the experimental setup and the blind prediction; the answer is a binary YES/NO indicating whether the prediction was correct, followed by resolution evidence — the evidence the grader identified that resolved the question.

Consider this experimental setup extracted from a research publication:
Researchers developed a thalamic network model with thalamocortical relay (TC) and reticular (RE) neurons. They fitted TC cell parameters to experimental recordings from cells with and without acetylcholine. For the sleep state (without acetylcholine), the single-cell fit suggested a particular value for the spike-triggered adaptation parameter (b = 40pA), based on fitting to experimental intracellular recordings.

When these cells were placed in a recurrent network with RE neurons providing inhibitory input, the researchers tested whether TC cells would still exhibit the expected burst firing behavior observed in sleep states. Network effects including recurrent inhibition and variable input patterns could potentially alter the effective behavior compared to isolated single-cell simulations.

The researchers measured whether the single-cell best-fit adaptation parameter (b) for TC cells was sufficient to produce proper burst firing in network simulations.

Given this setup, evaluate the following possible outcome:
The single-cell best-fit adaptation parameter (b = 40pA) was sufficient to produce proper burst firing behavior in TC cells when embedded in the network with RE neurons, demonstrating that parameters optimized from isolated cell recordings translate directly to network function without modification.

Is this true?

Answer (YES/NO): NO